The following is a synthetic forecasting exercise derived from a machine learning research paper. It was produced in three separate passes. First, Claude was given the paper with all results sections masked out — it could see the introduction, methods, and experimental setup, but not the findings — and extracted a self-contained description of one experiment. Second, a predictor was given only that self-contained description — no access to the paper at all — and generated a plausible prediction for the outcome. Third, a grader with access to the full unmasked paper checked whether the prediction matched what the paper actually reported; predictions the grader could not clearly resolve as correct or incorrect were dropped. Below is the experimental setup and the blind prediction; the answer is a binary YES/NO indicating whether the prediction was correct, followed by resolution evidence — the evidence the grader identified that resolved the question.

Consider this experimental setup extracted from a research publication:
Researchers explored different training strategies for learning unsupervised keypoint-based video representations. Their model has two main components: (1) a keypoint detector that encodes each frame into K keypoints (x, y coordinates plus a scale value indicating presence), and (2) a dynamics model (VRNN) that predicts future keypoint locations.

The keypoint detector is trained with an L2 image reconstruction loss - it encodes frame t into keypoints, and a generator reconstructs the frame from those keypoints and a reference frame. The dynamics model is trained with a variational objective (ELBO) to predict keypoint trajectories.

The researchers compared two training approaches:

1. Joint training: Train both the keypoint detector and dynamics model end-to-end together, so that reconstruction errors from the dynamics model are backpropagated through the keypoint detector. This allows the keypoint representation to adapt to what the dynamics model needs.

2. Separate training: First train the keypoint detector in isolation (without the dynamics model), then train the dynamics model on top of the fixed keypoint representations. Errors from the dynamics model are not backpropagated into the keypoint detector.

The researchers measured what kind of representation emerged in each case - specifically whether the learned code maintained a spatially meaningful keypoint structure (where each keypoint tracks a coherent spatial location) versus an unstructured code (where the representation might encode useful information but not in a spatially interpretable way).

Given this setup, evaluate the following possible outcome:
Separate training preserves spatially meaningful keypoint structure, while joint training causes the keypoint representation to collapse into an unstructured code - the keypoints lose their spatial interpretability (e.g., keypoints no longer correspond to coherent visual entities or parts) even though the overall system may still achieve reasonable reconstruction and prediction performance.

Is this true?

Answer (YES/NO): YES